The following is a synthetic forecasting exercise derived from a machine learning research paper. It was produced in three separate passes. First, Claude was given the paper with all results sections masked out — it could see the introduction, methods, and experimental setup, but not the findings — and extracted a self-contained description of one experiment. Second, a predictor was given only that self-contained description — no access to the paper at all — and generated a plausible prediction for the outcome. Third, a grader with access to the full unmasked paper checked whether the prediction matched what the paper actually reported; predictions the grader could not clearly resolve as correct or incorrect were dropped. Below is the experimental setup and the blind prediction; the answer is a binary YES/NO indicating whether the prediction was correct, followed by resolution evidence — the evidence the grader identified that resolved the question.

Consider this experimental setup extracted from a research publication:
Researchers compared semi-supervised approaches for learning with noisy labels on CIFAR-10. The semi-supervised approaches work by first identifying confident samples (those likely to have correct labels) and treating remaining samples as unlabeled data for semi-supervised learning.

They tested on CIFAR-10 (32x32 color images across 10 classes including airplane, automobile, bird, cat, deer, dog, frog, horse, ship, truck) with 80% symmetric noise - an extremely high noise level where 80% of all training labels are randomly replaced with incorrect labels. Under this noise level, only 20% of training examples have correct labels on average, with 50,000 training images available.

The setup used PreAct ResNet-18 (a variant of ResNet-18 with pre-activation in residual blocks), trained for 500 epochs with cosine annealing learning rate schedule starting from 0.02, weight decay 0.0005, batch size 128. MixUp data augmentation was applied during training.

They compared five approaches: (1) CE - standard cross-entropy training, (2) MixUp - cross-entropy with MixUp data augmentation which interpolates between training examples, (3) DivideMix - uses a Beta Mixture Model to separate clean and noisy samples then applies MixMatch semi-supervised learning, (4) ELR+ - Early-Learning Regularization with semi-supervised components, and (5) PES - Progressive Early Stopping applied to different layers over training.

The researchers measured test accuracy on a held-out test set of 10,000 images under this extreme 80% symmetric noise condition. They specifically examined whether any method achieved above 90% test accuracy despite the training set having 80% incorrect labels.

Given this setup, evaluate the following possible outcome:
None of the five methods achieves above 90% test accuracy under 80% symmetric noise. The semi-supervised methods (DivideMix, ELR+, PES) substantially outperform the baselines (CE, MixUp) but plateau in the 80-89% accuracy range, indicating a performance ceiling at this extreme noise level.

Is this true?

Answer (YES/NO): NO